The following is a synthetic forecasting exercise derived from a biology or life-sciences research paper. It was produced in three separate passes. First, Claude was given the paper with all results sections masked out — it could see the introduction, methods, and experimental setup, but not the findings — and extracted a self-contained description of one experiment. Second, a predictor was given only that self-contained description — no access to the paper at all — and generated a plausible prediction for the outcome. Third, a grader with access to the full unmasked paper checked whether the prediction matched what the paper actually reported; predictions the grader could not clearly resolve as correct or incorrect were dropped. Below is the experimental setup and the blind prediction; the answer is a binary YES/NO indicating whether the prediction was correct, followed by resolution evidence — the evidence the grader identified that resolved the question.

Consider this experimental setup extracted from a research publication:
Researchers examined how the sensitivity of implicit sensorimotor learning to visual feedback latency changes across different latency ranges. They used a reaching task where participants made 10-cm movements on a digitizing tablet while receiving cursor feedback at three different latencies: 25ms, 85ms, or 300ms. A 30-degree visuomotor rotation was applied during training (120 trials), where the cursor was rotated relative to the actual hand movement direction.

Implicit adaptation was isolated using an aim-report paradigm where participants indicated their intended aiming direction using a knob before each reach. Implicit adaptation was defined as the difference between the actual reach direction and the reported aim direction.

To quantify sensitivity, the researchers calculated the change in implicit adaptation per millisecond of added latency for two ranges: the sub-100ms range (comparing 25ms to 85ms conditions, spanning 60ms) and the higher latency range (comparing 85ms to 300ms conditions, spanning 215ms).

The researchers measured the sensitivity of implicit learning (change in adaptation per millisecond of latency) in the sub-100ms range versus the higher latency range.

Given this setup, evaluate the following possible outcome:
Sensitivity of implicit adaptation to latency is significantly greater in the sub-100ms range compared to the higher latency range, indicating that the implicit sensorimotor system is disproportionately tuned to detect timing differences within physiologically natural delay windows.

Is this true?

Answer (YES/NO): YES